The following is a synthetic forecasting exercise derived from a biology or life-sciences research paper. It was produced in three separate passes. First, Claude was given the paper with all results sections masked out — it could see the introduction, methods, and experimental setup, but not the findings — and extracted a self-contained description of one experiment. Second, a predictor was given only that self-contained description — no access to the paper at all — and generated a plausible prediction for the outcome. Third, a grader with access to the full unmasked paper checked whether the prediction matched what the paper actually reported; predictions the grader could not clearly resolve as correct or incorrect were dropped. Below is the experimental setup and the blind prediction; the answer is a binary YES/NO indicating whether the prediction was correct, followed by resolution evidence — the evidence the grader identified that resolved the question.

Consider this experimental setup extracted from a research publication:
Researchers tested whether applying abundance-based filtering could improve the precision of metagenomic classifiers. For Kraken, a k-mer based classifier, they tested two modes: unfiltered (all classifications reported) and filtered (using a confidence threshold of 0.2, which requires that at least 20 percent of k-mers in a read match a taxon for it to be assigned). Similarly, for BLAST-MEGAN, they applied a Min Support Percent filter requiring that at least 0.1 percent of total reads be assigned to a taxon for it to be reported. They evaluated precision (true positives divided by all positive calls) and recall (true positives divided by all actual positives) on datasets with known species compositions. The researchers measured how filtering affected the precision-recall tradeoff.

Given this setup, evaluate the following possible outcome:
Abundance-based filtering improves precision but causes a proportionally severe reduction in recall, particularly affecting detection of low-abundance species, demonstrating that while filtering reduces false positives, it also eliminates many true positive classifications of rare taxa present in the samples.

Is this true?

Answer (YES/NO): NO